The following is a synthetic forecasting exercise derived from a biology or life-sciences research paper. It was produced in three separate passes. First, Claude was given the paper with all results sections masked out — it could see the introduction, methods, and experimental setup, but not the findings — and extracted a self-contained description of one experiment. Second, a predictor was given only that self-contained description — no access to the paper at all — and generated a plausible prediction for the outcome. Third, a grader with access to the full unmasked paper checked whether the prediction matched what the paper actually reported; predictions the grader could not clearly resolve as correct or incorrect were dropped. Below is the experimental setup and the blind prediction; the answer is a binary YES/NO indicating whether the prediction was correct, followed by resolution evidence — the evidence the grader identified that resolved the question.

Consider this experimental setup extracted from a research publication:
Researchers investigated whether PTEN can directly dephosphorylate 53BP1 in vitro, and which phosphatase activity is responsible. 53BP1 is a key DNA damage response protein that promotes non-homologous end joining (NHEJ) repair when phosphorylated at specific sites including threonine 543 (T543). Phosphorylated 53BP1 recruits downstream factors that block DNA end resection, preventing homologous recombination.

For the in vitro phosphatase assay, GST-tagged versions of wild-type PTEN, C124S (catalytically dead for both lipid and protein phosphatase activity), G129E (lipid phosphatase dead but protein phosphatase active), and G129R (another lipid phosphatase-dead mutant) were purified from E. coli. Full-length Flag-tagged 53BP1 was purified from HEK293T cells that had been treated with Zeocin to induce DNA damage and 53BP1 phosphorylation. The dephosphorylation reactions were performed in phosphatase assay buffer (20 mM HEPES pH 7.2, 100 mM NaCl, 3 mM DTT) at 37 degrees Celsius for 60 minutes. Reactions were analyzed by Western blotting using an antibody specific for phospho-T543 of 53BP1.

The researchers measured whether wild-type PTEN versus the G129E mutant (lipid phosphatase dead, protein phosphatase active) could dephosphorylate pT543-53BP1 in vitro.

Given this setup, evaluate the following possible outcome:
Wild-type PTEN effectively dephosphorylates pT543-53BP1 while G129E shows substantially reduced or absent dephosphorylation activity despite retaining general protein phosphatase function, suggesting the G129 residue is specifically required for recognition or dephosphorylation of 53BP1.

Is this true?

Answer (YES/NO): NO